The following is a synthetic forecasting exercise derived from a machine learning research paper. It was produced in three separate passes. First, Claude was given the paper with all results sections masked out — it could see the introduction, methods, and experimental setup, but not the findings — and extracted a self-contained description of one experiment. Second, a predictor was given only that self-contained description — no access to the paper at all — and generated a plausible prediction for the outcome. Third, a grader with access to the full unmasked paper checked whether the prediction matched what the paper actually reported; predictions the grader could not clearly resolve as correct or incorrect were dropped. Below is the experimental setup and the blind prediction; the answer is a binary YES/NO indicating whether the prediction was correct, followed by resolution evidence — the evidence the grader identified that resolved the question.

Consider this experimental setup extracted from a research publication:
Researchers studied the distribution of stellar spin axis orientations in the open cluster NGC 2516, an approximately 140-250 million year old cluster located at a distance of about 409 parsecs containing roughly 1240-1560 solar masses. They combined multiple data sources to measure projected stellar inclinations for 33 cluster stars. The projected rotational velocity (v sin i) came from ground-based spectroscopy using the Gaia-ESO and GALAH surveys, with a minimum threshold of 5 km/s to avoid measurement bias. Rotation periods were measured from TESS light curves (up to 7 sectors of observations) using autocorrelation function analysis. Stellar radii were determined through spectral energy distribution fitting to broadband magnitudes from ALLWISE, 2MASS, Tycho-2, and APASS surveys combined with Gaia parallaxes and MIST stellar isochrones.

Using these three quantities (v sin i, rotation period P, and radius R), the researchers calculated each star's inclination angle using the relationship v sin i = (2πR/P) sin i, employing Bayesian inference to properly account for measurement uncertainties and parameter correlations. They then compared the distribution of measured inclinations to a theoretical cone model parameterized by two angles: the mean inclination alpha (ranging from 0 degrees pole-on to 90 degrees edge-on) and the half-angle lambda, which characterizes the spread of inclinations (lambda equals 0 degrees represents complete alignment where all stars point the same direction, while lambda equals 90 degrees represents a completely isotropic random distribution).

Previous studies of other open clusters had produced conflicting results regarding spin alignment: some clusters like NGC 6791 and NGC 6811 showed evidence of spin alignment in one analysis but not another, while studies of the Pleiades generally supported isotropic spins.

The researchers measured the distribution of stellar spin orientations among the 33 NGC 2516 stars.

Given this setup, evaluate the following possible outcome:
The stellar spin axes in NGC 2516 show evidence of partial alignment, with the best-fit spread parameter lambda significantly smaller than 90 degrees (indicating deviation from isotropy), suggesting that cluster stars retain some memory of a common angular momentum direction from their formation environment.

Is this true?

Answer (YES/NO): NO